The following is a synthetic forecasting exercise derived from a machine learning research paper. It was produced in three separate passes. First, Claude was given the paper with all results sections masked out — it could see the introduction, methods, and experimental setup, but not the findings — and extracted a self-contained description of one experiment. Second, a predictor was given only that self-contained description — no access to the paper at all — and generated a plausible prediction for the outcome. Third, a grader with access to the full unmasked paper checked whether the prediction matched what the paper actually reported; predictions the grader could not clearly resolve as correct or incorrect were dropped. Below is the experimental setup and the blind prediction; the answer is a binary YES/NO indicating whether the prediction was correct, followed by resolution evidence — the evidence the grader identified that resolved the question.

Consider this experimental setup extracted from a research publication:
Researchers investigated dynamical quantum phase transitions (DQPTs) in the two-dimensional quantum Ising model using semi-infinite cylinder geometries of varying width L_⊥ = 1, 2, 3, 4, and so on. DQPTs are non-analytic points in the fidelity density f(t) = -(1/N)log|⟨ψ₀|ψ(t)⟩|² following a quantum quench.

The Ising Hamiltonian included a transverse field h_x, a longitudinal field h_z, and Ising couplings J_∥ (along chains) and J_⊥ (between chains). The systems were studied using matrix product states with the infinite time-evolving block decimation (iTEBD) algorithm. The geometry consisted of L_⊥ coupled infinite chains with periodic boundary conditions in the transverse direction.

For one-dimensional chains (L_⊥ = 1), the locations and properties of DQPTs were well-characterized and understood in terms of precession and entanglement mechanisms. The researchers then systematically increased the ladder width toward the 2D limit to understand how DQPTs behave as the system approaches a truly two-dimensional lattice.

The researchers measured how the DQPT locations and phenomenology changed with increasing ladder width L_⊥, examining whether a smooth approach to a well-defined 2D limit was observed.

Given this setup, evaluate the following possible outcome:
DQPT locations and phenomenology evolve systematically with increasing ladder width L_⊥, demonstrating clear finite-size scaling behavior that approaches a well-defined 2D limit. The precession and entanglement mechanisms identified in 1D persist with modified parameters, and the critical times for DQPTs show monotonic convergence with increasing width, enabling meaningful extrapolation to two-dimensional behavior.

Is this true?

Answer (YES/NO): NO